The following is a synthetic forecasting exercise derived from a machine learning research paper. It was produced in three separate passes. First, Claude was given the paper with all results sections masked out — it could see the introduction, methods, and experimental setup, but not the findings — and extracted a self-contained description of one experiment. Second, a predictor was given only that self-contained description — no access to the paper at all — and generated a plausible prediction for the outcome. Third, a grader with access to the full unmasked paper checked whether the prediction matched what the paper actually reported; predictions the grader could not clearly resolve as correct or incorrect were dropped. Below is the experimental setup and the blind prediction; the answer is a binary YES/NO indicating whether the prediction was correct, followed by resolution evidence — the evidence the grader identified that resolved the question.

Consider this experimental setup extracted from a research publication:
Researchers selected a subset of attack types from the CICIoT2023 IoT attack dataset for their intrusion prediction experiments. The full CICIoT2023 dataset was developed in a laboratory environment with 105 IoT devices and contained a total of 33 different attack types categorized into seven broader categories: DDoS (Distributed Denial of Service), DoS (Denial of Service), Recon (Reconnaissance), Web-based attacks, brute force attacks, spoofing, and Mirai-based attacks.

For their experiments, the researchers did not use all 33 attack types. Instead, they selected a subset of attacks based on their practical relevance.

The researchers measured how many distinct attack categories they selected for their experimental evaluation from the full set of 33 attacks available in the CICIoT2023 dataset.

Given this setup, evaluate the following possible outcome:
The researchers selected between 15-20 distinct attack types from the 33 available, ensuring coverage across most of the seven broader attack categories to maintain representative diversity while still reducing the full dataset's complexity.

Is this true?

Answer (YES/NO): NO